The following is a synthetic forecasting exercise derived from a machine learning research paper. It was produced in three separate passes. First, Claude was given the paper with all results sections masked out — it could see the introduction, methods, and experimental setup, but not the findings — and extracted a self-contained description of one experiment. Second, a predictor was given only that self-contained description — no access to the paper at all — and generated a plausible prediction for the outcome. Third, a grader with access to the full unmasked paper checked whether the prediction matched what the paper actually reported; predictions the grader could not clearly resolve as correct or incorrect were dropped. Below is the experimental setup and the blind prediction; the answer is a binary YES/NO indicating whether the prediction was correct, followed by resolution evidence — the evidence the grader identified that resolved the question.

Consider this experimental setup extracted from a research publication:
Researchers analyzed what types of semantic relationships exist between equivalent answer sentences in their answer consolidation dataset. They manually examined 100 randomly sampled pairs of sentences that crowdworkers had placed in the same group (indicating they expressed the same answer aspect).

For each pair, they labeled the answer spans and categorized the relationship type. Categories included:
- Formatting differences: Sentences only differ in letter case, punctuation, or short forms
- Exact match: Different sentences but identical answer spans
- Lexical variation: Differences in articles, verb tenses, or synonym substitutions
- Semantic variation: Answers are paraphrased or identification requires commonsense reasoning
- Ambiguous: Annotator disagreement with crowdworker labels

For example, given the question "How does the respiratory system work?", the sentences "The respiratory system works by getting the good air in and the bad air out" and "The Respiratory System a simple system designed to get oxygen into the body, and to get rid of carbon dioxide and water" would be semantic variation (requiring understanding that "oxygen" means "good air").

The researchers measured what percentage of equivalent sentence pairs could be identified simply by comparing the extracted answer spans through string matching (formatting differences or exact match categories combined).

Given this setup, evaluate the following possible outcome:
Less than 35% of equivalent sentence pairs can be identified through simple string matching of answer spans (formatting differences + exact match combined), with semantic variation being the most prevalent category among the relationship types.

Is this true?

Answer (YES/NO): NO